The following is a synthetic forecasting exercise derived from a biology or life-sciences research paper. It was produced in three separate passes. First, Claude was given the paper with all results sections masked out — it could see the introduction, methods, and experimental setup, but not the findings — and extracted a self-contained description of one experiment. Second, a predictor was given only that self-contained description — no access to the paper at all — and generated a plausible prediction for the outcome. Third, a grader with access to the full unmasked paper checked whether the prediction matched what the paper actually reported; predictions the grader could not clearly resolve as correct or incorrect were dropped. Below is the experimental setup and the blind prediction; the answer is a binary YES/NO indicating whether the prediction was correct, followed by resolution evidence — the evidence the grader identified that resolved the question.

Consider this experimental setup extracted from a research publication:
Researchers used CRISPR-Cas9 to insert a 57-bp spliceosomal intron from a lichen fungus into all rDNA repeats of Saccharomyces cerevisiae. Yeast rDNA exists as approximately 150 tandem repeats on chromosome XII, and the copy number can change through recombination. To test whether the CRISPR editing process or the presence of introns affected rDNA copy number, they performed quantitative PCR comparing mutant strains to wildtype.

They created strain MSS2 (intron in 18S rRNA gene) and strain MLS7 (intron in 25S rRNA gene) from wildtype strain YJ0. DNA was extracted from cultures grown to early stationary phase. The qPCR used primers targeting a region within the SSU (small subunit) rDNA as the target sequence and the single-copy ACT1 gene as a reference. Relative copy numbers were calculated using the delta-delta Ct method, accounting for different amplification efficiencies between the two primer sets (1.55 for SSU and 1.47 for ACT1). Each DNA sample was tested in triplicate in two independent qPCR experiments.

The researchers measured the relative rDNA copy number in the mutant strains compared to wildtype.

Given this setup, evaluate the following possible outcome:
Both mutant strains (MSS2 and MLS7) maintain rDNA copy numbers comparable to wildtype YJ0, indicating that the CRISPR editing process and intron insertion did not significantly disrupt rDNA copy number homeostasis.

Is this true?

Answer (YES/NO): NO